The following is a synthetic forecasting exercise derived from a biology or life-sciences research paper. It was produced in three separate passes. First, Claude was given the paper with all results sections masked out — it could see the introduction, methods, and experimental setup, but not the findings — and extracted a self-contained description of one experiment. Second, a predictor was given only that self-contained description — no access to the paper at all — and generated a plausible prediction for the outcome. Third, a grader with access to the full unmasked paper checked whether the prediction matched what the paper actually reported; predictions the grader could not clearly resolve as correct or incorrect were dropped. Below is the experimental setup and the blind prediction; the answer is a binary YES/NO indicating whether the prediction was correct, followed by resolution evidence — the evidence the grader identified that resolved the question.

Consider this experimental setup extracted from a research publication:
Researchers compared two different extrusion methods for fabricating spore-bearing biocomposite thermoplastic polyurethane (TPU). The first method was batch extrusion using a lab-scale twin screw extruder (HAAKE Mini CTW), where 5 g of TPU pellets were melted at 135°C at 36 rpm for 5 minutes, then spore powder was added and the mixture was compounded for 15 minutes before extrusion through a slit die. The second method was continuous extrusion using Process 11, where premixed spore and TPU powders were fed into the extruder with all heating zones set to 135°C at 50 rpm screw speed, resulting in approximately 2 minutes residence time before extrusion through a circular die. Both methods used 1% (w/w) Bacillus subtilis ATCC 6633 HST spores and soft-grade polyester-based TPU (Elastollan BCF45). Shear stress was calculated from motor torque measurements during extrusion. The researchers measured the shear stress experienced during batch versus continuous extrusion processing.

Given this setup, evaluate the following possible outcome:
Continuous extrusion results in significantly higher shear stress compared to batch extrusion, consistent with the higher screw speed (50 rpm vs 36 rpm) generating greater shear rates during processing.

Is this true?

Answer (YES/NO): YES